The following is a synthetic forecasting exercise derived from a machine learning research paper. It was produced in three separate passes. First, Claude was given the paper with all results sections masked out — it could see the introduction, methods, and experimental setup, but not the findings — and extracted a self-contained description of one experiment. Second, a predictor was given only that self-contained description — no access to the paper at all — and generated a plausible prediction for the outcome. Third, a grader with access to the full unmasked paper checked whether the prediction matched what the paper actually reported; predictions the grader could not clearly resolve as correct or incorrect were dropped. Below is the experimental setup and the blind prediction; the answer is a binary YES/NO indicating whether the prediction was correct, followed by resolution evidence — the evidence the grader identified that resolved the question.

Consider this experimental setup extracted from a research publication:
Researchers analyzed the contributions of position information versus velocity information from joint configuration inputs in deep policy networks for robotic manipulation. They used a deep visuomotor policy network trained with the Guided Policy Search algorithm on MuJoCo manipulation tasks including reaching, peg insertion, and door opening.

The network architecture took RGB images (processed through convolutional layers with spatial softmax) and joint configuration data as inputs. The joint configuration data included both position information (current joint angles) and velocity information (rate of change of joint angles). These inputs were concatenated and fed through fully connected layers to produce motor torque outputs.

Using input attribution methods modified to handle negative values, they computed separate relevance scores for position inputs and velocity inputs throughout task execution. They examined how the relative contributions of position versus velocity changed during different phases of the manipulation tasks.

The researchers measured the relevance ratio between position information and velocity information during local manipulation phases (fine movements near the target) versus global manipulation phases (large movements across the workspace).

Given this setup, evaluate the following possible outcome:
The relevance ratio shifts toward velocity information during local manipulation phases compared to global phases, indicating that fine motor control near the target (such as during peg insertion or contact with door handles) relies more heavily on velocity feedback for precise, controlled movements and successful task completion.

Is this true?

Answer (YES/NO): NO